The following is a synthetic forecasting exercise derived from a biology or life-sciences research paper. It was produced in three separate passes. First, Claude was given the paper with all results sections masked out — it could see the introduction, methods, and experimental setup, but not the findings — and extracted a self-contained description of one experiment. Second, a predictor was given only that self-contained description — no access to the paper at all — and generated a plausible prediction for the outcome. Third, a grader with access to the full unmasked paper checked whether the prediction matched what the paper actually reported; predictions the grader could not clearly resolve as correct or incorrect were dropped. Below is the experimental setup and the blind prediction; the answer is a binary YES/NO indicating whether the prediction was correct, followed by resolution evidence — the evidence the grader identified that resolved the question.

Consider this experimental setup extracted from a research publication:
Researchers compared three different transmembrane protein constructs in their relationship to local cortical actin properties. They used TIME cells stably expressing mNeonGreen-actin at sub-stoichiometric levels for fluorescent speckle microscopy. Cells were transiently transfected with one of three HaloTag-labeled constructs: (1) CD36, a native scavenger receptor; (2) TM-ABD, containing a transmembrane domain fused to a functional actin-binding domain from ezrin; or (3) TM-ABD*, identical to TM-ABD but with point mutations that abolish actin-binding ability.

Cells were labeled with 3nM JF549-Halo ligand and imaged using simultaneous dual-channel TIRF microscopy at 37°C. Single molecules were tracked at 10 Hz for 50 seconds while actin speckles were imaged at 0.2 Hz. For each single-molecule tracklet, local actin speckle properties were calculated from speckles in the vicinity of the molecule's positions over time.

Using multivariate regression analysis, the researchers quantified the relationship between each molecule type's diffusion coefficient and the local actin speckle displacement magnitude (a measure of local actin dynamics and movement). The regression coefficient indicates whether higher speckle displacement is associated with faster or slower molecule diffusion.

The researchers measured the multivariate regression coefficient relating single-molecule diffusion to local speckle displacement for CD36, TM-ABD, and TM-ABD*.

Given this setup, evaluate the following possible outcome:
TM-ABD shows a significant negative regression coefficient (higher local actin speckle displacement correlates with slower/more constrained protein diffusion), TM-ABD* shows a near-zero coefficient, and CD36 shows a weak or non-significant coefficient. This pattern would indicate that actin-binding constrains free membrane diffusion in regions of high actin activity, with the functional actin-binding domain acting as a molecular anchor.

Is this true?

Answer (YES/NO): NO